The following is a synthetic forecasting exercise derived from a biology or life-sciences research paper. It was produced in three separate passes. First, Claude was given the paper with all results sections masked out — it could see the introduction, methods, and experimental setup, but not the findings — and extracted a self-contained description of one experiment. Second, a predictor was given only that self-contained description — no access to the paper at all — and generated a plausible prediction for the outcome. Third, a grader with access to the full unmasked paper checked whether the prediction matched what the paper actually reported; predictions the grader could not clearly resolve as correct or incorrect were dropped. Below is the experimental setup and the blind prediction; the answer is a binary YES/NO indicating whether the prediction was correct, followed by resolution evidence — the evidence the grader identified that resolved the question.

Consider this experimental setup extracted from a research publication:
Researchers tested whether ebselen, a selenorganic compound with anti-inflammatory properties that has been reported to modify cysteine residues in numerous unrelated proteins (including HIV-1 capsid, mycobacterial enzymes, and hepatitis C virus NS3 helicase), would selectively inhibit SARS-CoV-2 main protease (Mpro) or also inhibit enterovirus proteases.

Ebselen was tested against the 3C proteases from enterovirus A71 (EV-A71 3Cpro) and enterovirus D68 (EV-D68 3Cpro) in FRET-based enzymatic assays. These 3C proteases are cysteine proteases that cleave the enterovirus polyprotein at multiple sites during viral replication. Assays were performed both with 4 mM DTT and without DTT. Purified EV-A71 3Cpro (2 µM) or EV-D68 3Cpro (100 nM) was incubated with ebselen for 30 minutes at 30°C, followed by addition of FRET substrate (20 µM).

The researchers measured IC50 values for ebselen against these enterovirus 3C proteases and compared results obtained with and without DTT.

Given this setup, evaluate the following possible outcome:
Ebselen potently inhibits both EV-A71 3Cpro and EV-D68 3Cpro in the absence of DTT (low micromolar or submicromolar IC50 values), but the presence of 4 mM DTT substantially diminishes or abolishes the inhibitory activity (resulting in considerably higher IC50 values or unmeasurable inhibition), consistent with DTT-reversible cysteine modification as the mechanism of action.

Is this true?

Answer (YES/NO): YES